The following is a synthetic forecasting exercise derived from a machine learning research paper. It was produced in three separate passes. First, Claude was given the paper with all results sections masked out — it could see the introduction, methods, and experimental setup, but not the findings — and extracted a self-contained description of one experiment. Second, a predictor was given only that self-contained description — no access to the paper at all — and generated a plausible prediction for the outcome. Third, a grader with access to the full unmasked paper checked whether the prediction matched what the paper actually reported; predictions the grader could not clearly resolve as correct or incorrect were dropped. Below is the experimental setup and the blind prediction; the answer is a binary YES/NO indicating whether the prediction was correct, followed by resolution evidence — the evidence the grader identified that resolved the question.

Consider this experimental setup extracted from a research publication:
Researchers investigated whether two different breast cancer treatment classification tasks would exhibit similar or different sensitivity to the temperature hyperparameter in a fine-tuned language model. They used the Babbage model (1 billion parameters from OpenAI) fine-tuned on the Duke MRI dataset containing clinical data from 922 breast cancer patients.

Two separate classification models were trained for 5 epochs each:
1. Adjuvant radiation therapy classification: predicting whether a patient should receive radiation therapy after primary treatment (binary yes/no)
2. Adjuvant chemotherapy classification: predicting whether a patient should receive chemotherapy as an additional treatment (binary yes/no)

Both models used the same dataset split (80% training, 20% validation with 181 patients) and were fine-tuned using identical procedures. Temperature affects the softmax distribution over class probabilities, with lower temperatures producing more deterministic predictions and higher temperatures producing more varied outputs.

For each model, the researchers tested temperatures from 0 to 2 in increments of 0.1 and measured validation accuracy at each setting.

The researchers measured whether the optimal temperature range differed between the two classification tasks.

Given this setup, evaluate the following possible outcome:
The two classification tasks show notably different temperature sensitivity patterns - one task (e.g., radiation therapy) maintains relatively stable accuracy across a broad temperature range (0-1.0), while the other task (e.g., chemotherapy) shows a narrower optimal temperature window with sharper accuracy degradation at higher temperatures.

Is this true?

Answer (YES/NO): YES